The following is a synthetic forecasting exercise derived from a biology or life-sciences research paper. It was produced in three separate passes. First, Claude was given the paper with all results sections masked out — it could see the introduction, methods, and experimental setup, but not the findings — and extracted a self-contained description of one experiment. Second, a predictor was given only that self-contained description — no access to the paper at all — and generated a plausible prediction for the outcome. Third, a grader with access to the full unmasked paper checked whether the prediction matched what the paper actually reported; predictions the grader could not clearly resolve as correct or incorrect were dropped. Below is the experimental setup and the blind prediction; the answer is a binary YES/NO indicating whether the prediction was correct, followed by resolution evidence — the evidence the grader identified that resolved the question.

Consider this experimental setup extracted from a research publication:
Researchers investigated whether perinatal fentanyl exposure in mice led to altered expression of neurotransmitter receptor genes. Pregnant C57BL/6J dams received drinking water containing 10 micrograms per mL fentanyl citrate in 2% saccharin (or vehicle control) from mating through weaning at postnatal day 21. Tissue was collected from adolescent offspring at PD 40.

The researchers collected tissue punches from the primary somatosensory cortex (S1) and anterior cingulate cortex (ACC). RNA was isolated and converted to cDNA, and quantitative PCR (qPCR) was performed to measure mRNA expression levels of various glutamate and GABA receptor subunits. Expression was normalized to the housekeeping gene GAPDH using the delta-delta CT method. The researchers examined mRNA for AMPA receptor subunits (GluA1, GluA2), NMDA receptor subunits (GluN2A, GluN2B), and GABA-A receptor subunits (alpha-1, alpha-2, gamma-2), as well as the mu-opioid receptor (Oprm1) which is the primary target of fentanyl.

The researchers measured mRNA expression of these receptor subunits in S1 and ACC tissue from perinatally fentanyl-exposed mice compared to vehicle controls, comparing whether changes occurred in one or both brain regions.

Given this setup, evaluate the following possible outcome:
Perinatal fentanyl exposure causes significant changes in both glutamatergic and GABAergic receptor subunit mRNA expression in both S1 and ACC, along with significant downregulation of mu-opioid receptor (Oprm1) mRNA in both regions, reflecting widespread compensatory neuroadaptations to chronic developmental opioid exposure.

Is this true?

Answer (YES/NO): NO